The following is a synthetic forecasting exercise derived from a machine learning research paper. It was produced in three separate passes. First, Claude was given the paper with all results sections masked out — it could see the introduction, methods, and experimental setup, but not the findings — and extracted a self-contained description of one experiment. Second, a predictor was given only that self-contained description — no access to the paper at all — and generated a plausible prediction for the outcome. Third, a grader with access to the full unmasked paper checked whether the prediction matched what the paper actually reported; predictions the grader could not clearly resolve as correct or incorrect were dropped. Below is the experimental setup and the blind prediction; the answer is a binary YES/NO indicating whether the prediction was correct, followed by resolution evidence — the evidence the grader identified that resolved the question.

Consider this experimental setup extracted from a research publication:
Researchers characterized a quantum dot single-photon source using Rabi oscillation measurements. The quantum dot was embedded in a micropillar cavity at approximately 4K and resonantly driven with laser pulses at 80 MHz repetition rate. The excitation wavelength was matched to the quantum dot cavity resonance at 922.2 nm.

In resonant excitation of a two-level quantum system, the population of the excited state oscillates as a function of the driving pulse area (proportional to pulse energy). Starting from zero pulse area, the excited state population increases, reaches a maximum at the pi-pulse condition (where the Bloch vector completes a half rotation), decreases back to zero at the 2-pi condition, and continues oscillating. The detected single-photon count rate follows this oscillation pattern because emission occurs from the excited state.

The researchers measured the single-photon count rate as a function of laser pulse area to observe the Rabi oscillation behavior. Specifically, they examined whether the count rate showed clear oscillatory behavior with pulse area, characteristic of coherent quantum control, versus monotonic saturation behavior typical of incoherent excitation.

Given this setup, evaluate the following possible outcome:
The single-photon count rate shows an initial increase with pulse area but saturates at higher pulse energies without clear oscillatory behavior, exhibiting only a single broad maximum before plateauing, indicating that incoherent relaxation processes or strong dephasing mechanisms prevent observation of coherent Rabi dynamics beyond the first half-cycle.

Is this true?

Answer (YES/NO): NO